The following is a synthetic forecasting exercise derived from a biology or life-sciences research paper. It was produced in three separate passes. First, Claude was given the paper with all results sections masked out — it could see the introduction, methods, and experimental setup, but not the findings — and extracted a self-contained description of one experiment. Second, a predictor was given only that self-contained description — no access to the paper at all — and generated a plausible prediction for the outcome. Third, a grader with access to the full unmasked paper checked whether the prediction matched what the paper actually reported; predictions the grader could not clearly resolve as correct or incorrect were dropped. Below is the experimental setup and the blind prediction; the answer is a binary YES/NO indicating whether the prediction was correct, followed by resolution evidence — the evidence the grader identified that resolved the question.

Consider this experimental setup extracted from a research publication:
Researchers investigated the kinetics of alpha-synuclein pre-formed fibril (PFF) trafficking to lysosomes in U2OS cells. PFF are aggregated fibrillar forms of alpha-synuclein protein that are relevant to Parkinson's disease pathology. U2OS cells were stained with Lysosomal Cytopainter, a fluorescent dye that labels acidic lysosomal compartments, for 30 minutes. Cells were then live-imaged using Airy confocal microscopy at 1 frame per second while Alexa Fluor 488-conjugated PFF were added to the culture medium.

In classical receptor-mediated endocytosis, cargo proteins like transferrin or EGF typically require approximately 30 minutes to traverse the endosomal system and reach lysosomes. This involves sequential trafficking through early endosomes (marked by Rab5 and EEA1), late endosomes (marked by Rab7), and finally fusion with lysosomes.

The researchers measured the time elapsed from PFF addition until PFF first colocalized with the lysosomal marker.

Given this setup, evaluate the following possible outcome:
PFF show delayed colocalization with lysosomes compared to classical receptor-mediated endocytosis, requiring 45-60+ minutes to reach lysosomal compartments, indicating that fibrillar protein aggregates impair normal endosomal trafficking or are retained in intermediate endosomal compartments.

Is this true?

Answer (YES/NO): NO